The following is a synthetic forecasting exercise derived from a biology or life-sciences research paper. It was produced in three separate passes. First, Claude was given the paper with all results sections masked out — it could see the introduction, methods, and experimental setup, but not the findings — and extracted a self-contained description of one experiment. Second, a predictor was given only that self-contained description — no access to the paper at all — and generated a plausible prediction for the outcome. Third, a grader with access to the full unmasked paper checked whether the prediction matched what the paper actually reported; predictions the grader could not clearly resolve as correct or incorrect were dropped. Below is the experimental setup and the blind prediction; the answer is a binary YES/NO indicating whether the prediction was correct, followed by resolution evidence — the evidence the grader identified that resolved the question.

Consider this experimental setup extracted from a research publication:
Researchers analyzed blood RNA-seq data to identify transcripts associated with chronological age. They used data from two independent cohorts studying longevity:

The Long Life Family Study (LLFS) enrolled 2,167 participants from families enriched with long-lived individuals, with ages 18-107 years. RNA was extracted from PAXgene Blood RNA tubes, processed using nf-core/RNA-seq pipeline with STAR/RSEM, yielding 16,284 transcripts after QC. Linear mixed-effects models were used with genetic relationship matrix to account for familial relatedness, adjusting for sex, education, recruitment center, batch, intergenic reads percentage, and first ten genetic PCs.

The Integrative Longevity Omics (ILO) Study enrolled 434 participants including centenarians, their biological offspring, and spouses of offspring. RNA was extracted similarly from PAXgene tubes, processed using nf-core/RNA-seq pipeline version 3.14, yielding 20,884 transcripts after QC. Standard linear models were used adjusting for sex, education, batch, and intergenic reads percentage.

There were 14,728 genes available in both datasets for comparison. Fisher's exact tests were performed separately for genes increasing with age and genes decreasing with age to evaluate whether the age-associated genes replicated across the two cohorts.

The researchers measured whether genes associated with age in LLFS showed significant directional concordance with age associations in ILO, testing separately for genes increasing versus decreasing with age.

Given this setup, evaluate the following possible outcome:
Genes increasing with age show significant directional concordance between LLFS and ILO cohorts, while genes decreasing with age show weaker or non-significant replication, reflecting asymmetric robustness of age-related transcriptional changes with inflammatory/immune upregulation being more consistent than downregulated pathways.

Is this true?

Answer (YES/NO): NO